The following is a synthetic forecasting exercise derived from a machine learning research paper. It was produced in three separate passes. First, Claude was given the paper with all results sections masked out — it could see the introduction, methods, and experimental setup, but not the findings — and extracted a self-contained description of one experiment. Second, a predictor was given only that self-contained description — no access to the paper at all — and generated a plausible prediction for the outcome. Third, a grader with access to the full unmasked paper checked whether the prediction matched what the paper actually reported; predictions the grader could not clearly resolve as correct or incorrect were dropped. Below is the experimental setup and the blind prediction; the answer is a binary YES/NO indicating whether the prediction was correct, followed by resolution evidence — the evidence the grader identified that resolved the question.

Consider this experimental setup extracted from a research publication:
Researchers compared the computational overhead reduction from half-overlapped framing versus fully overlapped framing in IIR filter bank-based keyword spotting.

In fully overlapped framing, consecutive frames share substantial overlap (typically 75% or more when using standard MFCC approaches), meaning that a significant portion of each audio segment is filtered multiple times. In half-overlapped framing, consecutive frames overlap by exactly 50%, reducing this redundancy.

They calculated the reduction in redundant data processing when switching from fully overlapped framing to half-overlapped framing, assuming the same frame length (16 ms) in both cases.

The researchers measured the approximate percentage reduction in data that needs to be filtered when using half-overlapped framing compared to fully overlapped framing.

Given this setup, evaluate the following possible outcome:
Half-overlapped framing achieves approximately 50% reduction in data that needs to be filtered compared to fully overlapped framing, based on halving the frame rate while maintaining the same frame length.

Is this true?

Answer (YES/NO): NO